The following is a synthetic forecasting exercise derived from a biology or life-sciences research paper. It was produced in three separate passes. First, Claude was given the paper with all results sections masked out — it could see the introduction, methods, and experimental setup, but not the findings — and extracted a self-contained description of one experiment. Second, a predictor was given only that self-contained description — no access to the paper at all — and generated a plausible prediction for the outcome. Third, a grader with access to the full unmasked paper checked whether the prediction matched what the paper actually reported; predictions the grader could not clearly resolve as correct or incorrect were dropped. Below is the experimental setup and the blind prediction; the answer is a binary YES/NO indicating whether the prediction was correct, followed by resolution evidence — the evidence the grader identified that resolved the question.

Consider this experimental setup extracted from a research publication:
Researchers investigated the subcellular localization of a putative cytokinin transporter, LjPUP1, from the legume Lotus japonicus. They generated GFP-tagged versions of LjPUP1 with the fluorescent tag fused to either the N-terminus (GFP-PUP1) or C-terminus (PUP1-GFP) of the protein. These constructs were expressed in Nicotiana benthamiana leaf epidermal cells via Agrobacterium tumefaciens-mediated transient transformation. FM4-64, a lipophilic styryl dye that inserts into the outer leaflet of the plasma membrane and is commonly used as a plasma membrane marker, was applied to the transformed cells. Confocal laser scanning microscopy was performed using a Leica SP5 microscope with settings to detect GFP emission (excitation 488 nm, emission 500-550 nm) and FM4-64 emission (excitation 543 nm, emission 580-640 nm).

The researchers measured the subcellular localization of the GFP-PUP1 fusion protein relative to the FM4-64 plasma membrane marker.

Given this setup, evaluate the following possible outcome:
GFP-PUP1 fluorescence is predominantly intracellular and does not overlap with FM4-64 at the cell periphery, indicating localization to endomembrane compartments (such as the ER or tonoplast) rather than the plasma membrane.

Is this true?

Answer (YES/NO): NO